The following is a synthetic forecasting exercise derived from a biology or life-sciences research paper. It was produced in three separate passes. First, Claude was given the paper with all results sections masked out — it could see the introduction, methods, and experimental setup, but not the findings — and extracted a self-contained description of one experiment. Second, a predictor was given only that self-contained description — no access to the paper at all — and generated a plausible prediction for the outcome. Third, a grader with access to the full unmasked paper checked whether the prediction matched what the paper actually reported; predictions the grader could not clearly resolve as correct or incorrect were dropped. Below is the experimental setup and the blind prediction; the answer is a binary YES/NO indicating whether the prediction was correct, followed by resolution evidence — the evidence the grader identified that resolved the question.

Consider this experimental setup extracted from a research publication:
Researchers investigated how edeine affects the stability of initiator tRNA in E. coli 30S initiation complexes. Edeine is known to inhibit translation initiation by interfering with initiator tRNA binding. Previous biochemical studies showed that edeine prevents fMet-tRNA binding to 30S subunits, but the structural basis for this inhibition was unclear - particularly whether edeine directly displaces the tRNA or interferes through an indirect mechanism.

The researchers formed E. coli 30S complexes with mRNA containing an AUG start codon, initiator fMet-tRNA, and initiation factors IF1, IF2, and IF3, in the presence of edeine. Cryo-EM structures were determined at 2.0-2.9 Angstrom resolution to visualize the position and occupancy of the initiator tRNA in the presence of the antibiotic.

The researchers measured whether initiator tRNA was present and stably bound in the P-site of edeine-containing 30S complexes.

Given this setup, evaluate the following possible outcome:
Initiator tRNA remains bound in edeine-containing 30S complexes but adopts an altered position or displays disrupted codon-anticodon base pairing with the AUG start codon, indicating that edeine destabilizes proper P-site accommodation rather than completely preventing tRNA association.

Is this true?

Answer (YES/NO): NO